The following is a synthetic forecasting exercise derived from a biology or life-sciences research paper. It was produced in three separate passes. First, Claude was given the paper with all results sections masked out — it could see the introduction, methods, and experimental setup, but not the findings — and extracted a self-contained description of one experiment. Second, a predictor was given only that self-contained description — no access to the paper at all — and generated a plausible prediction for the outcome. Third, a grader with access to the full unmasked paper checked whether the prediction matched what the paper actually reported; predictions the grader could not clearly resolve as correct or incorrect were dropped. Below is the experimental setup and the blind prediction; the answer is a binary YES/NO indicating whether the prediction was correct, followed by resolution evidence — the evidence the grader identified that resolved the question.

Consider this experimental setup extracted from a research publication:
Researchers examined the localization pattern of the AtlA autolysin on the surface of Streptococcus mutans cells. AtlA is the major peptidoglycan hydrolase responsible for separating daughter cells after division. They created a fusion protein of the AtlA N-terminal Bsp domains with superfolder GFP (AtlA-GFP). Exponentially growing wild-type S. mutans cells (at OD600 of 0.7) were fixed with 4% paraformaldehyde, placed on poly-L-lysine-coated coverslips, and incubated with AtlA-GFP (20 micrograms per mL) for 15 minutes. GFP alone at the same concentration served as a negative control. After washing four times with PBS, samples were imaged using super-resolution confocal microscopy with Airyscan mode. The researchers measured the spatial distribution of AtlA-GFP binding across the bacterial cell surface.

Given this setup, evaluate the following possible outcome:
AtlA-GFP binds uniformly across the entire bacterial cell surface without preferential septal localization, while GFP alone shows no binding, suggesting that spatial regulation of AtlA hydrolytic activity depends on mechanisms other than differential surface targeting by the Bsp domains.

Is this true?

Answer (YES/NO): NO